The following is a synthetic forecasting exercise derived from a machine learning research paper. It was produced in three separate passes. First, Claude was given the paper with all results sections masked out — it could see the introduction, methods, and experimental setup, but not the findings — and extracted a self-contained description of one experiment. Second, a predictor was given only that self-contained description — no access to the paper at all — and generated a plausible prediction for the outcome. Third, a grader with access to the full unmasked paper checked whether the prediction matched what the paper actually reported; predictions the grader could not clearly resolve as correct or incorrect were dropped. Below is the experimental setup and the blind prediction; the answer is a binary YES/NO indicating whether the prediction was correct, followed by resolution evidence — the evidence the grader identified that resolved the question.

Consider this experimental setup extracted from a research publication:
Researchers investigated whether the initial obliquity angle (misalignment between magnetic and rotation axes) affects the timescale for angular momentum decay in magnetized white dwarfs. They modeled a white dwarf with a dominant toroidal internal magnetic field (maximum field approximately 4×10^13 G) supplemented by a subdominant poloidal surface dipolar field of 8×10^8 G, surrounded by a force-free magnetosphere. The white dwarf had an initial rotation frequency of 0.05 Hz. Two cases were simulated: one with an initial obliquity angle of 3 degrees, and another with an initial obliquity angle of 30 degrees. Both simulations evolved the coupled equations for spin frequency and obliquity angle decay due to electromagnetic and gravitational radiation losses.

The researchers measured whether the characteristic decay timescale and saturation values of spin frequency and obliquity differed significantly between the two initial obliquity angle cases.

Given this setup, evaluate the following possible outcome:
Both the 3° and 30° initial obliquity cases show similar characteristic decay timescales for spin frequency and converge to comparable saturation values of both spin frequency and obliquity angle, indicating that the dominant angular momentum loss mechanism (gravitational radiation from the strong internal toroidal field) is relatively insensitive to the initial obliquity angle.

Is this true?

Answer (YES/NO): YES